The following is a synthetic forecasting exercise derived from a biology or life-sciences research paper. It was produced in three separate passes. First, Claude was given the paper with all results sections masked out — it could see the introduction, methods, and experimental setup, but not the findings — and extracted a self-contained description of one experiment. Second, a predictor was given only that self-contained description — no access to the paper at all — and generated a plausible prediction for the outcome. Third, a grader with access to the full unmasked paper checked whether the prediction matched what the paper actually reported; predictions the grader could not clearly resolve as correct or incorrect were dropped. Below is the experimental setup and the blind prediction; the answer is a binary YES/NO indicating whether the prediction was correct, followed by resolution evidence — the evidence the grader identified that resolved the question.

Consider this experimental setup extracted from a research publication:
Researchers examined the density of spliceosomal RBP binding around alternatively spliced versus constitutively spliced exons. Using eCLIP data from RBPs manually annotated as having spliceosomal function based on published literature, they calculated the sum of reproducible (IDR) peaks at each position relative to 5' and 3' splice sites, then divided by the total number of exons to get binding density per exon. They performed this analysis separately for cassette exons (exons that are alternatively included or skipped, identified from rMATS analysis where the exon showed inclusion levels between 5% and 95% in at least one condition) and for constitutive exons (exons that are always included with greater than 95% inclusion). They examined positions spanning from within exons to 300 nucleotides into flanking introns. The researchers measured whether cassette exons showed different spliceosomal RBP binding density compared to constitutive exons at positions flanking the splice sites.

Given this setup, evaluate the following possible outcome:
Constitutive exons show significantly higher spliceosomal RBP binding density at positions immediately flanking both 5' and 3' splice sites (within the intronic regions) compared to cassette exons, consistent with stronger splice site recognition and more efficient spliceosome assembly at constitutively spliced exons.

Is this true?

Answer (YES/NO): NO